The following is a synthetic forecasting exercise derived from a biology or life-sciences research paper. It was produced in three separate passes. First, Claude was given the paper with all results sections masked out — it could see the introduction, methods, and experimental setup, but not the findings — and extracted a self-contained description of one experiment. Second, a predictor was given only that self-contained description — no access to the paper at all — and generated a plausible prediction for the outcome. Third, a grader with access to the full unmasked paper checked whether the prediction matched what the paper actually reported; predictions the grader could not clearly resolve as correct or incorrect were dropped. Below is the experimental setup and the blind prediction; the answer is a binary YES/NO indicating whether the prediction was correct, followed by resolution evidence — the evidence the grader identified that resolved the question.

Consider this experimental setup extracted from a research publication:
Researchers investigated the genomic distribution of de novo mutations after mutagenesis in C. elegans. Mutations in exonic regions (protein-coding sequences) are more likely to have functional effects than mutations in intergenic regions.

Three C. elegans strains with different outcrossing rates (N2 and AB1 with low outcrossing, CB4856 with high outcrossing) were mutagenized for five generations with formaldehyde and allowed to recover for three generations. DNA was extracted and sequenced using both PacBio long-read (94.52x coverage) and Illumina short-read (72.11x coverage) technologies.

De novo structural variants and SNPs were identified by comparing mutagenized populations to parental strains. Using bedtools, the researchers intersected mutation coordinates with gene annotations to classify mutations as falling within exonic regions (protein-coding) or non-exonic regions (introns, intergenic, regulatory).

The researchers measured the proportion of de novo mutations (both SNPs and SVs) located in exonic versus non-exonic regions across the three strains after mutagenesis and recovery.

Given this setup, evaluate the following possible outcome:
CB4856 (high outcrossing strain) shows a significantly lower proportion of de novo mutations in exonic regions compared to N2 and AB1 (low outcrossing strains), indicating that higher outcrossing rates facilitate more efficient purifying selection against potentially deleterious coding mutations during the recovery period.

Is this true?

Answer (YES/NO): NO